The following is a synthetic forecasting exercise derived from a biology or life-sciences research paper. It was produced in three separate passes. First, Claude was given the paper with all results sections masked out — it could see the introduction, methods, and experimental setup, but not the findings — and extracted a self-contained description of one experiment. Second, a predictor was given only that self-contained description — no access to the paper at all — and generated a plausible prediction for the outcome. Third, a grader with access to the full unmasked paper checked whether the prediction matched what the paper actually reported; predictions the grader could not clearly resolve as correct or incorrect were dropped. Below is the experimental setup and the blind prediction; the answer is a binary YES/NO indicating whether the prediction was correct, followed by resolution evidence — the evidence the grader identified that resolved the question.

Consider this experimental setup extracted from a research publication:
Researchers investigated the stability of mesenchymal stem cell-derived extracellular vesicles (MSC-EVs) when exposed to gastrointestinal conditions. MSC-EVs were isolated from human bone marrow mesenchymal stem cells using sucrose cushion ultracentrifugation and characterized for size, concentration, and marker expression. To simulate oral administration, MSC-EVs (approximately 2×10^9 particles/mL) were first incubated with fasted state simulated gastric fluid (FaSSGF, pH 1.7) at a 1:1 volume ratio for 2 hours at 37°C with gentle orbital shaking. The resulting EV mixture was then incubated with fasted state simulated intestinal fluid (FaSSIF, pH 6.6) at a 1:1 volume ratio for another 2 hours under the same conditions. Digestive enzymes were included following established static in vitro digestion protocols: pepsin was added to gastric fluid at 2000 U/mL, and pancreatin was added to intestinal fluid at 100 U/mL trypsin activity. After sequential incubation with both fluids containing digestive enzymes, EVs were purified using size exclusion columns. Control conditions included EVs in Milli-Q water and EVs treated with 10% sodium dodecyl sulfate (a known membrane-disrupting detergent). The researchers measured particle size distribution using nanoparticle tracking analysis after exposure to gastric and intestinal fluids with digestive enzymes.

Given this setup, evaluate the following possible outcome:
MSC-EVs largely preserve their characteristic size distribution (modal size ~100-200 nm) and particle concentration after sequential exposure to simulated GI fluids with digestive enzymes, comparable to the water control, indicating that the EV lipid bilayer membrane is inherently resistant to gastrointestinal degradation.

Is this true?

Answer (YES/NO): NO